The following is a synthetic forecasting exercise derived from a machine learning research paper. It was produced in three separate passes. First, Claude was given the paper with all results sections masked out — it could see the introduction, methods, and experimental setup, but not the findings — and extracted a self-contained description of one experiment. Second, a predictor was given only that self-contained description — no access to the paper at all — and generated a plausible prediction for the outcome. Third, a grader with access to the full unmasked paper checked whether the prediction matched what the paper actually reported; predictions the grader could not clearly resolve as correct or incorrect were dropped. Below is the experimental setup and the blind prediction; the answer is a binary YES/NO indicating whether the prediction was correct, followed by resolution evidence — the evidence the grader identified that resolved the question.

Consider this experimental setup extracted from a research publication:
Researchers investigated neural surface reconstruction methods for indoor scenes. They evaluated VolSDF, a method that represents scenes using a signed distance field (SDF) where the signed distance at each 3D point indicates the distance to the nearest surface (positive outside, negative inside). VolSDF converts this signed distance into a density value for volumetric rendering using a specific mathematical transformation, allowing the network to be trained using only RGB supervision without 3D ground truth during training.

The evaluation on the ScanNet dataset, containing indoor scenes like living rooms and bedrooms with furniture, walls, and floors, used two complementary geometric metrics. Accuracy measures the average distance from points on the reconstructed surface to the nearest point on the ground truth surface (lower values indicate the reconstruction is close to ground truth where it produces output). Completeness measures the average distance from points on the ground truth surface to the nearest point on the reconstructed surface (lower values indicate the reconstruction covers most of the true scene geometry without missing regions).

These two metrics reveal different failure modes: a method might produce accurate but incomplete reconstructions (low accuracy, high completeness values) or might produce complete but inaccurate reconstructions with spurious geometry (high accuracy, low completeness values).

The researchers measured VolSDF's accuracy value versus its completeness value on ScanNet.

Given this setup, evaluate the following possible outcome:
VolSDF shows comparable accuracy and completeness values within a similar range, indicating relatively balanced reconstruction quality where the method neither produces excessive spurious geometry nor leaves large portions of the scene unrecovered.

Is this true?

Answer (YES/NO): NO